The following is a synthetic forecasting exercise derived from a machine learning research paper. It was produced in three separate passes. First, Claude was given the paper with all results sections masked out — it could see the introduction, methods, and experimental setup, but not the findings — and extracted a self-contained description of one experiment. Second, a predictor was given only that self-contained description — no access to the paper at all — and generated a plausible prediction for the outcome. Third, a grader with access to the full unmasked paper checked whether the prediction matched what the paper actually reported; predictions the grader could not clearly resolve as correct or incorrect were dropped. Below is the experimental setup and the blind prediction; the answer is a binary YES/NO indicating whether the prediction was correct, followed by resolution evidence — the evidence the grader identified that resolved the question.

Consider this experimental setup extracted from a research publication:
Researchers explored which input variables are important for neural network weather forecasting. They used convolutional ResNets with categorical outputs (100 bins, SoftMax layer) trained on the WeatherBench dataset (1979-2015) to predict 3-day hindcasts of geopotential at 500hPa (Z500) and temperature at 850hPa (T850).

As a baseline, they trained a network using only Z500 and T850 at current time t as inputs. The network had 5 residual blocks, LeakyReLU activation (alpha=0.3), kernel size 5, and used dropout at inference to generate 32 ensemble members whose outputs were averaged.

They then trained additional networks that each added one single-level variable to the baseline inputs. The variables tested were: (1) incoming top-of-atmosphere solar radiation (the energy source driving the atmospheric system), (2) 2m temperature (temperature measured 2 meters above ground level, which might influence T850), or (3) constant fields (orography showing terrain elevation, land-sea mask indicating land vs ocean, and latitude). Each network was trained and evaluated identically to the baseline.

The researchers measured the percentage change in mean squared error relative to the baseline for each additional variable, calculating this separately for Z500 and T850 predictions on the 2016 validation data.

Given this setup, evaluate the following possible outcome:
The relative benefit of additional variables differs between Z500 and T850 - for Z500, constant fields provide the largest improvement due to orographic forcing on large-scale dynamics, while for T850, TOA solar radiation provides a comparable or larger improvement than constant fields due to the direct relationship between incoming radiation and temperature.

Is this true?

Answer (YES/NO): NO